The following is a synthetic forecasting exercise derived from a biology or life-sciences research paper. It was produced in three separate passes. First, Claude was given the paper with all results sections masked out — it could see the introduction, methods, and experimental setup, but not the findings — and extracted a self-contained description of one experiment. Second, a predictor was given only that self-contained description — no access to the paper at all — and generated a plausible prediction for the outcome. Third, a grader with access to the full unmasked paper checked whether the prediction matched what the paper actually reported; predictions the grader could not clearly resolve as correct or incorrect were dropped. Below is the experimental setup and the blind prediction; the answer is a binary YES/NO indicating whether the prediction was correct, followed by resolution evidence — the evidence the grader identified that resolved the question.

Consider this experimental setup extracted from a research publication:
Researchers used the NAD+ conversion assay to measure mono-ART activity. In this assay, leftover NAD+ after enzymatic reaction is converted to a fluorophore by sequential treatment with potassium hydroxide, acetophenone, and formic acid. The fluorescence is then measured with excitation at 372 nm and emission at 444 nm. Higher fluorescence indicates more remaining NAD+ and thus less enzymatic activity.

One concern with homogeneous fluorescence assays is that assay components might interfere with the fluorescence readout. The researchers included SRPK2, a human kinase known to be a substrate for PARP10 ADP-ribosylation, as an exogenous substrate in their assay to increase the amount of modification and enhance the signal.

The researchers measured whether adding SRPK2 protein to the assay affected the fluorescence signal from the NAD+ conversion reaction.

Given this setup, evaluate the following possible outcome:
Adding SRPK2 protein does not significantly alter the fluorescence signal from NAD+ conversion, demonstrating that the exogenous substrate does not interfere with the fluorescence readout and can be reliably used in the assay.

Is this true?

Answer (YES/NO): NO